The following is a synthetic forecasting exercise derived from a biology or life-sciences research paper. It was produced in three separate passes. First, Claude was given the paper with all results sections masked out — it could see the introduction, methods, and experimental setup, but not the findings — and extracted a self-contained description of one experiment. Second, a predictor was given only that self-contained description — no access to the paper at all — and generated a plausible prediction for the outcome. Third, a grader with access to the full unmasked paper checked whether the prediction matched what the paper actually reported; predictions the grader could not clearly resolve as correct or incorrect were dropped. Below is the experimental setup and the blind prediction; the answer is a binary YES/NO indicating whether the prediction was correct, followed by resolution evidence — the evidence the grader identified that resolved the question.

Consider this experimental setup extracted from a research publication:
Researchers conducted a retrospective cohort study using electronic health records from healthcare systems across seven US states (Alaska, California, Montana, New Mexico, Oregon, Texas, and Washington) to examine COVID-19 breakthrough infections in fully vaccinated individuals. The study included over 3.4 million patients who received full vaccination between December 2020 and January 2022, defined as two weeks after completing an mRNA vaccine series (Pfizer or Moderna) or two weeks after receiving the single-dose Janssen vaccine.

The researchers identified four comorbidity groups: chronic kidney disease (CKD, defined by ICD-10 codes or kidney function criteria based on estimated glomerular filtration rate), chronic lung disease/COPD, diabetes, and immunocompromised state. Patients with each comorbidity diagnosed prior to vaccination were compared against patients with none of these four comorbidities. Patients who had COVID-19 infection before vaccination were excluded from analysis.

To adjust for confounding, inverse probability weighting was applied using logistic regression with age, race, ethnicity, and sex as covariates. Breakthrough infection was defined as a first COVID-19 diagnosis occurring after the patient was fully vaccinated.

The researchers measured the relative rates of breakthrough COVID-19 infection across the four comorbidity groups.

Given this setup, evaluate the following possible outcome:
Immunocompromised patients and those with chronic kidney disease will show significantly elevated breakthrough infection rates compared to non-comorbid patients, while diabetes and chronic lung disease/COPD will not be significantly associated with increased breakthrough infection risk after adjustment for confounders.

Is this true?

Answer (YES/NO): NO